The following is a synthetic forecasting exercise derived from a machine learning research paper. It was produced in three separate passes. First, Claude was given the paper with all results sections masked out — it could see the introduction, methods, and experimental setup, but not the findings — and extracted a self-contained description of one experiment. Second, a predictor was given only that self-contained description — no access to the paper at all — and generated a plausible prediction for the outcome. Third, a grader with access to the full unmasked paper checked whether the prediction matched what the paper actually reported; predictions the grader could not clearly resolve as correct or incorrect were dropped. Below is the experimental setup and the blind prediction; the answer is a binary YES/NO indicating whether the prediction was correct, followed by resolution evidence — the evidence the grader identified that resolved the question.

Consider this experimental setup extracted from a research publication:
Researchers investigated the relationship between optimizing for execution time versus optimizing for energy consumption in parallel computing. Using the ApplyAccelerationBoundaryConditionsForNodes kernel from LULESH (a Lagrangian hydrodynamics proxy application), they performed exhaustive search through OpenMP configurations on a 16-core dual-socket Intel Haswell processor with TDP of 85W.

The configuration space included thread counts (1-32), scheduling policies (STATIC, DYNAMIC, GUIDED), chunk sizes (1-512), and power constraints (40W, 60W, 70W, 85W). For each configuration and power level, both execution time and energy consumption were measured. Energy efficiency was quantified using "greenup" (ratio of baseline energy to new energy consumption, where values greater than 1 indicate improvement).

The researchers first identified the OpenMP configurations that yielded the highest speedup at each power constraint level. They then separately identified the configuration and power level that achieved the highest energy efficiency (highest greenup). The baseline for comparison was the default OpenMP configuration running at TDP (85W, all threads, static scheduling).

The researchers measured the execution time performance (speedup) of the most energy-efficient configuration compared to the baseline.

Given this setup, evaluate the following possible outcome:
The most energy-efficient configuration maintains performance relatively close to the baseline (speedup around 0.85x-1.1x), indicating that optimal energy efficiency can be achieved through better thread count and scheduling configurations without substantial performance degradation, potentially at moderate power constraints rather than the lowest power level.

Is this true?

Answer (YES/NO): YES